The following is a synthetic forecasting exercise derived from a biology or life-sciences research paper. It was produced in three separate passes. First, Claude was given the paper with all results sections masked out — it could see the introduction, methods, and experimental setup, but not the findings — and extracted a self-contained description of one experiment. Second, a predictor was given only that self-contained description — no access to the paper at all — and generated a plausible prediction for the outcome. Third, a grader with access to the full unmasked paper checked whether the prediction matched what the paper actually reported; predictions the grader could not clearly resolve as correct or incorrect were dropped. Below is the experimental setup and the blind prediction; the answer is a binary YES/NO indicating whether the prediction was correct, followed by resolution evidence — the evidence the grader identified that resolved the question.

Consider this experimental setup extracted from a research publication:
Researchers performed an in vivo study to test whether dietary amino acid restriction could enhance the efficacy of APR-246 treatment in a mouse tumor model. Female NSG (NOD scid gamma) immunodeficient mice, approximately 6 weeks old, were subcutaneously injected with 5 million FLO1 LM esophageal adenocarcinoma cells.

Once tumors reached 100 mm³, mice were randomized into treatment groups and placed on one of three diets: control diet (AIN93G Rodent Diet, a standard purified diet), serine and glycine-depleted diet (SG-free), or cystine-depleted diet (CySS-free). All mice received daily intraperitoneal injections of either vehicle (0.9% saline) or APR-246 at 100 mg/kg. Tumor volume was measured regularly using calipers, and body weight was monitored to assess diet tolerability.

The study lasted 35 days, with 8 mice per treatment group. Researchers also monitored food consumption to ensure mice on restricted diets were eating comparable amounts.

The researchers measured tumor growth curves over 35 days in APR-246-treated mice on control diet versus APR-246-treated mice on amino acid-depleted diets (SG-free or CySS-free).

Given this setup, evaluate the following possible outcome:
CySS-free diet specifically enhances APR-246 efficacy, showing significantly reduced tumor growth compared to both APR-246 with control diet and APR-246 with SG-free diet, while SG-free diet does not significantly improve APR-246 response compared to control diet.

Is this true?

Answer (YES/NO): NO